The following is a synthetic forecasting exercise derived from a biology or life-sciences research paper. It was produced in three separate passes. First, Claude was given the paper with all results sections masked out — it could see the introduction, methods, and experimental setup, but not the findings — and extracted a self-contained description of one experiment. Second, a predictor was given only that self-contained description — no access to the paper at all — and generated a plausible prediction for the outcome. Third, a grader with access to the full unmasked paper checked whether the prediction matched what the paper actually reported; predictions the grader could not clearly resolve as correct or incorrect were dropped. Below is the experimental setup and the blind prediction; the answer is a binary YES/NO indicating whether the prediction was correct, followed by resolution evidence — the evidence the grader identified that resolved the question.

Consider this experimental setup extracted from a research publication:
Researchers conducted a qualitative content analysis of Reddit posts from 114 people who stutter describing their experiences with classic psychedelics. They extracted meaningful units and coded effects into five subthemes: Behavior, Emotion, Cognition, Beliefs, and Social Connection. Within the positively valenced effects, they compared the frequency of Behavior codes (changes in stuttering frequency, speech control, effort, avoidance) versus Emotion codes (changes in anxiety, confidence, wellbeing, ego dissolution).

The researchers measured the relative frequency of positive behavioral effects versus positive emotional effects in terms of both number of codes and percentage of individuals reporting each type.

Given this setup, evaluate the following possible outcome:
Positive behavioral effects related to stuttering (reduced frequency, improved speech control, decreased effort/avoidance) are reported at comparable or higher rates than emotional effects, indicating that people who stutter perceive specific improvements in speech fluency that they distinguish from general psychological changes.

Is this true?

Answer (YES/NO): YES